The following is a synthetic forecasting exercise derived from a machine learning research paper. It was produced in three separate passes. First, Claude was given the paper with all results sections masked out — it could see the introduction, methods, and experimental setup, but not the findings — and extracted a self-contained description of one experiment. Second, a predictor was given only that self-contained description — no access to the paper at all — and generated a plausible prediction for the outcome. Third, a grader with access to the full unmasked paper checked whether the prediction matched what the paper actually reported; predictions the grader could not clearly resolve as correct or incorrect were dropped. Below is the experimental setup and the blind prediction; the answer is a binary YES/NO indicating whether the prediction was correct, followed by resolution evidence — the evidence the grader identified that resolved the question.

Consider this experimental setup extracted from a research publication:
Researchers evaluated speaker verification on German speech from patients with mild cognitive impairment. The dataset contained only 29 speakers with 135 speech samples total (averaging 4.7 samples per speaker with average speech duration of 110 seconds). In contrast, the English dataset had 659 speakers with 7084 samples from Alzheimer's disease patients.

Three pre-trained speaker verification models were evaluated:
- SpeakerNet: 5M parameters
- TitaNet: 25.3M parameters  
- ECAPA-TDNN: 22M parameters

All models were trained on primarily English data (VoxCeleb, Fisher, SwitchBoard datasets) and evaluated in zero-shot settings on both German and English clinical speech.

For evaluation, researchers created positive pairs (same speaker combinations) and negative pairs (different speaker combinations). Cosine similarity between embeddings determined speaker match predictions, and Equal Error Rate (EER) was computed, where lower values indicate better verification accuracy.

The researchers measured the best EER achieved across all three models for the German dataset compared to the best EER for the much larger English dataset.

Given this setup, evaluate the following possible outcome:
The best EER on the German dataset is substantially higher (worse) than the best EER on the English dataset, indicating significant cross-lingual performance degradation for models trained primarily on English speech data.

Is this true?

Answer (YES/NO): NO